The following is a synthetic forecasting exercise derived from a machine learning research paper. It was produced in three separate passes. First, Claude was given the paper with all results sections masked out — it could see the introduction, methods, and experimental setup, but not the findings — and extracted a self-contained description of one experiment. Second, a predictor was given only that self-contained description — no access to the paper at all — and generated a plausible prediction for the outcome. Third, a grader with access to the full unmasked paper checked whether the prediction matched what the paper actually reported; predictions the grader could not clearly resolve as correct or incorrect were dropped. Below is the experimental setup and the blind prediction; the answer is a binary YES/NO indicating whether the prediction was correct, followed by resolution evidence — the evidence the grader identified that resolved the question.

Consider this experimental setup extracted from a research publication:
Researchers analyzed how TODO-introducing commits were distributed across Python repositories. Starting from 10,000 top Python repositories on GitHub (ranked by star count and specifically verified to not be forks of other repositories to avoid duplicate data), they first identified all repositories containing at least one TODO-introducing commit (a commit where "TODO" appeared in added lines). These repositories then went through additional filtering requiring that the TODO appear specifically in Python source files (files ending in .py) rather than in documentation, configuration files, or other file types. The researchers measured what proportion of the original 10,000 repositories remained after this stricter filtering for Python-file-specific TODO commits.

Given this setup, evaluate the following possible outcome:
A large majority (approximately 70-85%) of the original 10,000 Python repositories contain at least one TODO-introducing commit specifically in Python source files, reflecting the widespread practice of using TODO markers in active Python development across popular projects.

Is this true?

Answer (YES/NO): NO